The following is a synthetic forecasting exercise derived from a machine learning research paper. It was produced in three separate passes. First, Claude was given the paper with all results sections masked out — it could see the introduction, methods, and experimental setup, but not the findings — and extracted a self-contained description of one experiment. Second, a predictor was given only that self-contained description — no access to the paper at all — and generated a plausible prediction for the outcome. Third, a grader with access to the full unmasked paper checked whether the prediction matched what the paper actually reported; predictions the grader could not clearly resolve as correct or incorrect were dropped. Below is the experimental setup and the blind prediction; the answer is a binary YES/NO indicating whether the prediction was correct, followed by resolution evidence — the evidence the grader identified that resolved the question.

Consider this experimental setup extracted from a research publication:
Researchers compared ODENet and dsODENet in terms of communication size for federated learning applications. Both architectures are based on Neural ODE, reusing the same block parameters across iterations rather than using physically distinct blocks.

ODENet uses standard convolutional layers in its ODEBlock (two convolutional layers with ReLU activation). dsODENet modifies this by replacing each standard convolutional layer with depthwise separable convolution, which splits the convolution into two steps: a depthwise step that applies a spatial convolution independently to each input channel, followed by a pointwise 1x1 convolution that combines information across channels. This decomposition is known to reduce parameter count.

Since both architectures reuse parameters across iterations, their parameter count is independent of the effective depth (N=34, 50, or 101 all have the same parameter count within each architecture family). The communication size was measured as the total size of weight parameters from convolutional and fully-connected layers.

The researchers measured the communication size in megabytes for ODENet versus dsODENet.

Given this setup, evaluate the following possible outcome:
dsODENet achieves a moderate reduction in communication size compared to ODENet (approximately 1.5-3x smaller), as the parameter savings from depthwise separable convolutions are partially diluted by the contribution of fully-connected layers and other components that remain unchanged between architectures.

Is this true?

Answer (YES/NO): YES